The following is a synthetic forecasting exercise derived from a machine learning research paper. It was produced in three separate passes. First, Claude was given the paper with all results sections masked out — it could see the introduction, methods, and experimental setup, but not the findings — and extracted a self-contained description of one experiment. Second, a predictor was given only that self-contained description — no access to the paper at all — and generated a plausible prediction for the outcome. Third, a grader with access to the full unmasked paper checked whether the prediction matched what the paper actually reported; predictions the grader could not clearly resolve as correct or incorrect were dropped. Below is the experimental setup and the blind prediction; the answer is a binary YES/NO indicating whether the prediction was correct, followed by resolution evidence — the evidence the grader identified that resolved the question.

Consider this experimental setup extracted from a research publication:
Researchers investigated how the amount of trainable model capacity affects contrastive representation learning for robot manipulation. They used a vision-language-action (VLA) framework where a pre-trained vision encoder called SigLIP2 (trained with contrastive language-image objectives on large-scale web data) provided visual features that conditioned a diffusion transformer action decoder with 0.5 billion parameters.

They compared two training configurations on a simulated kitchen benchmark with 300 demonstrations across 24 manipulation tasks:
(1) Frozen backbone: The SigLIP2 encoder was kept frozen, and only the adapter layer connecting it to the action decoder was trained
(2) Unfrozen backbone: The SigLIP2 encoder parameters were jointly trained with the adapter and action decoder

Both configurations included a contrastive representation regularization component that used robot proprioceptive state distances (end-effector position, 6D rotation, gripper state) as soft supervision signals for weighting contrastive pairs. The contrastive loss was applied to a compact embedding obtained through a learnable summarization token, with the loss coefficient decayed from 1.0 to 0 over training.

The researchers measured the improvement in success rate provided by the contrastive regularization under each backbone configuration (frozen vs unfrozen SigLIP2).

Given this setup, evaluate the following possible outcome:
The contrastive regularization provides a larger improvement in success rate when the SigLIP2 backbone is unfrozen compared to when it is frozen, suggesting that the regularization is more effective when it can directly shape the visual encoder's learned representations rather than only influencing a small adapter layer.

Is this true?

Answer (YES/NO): YES